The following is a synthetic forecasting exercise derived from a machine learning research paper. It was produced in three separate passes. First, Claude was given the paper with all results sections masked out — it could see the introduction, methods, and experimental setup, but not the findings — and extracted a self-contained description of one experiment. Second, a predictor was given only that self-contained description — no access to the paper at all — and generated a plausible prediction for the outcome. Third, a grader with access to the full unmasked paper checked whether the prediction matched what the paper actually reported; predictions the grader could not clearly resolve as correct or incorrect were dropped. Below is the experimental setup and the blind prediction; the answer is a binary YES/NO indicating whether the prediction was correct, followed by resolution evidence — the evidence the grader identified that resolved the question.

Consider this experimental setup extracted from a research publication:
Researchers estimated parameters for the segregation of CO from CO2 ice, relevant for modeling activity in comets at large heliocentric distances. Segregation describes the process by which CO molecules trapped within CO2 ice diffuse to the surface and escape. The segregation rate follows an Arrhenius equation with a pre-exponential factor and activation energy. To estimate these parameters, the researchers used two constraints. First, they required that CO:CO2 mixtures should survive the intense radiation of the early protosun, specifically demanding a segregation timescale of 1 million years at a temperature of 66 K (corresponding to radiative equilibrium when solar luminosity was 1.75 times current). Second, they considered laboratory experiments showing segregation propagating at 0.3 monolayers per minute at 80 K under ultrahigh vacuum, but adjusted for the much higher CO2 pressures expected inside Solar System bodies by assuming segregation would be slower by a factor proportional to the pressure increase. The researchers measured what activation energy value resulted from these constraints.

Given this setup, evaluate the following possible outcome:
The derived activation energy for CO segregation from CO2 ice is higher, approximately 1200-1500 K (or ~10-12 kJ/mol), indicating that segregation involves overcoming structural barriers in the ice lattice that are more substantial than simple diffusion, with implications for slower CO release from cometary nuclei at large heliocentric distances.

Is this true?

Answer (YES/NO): NO